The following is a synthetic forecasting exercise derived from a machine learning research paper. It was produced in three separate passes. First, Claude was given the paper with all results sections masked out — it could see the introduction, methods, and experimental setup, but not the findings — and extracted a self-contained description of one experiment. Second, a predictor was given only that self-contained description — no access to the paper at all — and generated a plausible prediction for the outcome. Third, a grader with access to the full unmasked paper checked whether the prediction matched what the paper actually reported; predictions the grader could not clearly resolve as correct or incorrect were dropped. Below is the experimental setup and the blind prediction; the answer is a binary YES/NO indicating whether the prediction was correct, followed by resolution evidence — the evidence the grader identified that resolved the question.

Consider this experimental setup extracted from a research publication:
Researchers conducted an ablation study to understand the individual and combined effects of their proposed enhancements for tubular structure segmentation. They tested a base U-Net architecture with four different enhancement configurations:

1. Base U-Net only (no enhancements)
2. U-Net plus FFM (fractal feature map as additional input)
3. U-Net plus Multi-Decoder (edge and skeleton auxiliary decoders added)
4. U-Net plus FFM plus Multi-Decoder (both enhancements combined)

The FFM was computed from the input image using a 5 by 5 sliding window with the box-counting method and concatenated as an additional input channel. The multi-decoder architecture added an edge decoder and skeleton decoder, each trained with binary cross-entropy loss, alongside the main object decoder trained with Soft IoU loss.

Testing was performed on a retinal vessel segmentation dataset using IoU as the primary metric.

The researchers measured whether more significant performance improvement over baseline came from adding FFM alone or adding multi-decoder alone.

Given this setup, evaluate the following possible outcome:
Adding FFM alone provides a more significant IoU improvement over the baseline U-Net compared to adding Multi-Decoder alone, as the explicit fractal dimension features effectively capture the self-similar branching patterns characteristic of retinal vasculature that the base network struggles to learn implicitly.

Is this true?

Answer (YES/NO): YES